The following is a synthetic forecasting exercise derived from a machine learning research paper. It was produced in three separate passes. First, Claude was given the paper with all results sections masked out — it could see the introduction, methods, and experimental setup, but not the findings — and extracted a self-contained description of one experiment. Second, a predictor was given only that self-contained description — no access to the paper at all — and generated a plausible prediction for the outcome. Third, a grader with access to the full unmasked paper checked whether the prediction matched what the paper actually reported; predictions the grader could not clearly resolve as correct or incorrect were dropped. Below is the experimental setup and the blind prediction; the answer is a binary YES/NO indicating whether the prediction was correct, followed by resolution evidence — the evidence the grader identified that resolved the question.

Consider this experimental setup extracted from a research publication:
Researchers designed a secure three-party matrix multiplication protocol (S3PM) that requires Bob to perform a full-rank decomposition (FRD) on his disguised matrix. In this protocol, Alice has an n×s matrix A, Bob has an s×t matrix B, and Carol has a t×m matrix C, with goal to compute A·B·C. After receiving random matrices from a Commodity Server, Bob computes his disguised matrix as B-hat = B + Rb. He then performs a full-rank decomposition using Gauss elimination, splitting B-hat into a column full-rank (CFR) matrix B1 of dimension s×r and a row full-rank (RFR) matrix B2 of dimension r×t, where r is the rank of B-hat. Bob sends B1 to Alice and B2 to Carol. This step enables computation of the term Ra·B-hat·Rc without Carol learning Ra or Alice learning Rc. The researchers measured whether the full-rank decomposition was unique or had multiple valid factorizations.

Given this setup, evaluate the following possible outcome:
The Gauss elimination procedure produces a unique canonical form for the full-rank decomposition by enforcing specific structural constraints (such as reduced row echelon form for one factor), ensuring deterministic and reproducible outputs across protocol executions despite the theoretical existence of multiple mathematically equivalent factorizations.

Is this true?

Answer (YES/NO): NO